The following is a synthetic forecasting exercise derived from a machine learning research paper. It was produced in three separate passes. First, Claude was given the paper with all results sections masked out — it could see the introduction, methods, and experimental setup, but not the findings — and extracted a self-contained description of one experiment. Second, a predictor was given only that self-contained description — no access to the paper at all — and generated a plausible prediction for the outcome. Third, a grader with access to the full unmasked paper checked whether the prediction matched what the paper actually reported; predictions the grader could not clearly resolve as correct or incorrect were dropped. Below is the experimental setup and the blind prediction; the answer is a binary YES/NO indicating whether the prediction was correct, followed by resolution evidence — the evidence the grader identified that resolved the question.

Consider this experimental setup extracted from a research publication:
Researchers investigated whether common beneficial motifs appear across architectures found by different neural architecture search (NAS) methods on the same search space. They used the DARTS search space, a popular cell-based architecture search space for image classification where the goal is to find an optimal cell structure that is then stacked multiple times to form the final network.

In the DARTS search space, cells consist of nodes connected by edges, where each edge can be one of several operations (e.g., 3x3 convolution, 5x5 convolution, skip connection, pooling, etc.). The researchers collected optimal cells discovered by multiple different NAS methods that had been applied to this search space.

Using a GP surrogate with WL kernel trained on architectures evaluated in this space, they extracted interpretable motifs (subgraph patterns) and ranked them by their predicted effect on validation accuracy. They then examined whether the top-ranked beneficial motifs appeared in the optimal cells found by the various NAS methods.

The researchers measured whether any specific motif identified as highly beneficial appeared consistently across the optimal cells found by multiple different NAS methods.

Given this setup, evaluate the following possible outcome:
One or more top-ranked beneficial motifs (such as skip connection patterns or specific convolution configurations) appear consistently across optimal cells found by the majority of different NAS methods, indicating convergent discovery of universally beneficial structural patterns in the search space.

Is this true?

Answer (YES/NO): YES